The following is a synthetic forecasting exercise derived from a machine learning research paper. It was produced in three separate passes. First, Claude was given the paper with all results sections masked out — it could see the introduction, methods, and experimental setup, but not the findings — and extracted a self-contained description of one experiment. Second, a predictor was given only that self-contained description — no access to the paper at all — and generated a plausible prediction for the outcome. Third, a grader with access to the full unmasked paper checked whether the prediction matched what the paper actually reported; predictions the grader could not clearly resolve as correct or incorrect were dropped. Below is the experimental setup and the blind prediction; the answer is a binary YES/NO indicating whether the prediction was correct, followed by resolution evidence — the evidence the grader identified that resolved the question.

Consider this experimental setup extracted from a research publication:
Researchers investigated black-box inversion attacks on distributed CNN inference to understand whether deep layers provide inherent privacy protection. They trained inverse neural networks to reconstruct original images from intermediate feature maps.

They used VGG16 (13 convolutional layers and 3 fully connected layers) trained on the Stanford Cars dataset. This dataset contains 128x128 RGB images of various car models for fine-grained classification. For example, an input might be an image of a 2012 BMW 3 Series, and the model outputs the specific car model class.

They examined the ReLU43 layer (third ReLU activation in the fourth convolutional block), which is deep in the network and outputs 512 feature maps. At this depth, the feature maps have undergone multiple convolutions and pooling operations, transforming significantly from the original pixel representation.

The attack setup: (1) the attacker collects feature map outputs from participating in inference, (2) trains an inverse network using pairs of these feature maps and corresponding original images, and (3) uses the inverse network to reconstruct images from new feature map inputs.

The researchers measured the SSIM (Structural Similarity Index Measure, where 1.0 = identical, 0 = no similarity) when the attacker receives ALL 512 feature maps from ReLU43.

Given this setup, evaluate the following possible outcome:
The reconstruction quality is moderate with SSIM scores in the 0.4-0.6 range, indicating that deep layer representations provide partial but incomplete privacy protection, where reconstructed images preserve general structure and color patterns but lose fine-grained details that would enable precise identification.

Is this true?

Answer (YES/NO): NO